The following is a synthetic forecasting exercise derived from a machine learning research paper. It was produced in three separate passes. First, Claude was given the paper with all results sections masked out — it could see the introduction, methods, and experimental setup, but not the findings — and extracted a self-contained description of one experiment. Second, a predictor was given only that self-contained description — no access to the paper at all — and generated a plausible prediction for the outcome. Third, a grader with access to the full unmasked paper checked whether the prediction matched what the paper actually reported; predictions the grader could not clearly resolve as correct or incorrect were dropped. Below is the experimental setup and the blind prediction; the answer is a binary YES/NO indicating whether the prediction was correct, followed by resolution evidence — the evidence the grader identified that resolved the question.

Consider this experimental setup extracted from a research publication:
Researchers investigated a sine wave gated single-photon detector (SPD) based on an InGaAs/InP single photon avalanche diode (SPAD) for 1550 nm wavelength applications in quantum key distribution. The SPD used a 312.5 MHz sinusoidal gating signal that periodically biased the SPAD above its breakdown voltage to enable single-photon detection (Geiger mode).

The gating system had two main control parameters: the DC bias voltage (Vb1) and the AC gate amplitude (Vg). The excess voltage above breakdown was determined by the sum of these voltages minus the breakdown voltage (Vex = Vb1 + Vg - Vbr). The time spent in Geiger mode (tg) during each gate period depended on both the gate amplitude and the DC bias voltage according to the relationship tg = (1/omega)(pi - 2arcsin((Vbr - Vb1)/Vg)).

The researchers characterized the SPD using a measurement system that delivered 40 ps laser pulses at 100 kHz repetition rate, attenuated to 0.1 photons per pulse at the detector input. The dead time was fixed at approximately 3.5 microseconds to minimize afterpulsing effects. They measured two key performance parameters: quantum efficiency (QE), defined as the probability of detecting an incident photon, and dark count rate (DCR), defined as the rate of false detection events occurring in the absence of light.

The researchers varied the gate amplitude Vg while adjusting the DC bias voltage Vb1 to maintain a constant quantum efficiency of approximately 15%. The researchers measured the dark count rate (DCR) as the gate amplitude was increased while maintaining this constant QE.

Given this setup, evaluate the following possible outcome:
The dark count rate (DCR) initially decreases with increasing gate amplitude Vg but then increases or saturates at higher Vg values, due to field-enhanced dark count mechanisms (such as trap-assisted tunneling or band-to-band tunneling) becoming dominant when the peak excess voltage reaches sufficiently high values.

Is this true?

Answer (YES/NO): NO